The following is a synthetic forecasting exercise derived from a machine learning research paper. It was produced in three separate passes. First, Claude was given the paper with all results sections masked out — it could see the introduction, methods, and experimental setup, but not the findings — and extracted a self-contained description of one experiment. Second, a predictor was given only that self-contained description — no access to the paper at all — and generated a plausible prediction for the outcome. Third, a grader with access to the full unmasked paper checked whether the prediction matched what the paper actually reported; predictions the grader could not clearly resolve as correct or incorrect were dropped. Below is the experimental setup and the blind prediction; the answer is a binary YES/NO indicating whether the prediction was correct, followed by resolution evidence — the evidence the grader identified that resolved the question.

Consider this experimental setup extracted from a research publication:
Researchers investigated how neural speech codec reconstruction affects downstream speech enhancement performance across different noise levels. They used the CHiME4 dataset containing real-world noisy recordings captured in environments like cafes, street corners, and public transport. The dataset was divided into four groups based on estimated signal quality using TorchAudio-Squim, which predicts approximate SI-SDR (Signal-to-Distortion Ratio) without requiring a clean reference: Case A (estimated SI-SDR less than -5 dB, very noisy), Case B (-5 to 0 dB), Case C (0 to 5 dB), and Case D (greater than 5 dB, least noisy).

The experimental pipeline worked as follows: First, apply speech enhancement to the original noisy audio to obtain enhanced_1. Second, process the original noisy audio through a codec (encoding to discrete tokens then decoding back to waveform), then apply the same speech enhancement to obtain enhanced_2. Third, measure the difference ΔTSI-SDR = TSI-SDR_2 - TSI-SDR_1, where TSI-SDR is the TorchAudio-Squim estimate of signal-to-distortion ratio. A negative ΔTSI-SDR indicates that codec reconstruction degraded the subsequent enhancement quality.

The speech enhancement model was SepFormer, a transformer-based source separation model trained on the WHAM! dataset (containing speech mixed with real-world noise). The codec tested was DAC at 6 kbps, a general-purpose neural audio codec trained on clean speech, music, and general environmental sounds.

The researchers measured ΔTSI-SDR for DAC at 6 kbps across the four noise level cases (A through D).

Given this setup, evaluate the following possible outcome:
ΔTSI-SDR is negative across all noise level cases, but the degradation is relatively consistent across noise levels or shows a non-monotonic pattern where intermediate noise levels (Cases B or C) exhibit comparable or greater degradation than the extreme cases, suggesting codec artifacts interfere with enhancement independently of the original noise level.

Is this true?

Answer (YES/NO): NO